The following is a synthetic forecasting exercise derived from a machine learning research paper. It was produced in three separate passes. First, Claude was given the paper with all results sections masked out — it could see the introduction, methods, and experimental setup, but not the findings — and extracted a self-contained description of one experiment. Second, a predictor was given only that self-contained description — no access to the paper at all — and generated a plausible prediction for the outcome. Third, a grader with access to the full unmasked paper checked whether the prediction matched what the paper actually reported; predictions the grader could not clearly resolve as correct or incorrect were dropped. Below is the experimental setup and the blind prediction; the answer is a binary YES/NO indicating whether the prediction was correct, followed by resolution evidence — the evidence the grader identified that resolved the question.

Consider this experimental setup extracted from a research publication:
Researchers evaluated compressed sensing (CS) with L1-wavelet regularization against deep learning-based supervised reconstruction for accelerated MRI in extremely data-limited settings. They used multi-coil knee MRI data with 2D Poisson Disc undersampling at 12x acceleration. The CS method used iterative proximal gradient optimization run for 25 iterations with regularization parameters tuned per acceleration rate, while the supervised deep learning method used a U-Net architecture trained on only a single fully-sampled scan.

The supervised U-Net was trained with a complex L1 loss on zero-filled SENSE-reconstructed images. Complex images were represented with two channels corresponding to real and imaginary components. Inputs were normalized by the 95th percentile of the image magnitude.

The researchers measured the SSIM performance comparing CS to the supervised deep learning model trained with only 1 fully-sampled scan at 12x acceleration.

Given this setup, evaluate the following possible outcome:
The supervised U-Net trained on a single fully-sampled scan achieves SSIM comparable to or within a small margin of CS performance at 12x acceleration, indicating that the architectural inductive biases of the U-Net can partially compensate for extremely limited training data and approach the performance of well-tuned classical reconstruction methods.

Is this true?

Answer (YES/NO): NO